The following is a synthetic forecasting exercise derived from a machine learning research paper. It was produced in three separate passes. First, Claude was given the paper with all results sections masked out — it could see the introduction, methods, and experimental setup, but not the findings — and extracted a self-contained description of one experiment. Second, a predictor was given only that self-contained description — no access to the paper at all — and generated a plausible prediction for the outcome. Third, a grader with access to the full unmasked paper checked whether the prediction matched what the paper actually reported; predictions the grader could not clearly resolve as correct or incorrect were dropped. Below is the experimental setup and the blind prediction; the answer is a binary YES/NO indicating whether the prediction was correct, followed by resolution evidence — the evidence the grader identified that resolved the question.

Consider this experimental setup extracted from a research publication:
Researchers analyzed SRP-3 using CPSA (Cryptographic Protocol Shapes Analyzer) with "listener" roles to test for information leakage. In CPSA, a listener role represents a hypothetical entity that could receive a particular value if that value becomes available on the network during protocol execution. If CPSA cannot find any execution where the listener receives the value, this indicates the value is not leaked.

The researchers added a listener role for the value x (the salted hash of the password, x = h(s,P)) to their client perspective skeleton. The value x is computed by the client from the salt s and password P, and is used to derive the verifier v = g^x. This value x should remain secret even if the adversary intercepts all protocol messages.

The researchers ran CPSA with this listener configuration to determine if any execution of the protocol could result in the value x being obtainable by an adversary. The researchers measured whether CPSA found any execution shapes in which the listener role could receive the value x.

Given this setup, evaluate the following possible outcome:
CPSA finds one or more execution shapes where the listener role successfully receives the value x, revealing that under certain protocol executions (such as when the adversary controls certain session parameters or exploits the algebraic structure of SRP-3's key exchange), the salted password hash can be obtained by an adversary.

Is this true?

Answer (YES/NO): NO